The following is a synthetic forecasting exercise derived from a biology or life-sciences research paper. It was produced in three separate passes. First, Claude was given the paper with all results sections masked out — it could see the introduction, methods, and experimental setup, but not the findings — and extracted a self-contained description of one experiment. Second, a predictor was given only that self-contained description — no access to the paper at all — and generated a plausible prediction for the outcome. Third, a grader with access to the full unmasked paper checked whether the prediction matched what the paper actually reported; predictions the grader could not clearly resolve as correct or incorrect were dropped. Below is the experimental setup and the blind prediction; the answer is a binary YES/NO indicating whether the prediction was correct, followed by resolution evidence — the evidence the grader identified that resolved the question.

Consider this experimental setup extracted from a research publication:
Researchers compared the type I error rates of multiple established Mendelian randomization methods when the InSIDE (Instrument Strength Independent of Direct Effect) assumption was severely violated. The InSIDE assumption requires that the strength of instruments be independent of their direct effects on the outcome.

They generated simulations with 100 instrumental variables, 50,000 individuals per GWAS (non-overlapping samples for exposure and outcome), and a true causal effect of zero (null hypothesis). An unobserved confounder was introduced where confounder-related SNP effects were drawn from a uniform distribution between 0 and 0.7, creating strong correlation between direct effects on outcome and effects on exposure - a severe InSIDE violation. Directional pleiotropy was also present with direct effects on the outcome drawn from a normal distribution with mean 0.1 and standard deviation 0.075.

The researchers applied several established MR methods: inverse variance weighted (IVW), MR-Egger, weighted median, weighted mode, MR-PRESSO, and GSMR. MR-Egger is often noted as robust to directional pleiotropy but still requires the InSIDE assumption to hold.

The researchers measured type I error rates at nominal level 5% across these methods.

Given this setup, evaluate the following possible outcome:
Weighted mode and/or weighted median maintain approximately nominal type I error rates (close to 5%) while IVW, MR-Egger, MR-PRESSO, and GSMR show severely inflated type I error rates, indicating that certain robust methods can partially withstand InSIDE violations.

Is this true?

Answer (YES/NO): NO